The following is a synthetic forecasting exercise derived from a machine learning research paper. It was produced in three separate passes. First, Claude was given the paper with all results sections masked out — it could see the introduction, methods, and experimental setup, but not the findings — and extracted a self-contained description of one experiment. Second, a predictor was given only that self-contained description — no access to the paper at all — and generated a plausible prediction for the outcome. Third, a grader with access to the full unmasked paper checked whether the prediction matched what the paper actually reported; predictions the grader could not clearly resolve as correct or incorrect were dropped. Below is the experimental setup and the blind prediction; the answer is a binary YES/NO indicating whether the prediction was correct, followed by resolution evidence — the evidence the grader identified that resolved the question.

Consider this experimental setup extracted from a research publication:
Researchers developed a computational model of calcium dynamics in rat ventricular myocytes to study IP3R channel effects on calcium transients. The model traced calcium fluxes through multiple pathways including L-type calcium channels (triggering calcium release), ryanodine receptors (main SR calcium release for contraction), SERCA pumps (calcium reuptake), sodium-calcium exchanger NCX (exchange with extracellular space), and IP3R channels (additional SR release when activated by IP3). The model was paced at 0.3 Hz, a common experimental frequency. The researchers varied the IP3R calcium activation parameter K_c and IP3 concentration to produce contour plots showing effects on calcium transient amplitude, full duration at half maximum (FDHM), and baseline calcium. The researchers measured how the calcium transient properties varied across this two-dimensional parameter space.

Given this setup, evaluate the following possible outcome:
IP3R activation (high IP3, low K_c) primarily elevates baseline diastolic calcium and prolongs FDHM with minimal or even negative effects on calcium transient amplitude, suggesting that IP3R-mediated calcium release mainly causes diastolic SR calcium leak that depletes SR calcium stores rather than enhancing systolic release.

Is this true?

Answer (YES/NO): YES